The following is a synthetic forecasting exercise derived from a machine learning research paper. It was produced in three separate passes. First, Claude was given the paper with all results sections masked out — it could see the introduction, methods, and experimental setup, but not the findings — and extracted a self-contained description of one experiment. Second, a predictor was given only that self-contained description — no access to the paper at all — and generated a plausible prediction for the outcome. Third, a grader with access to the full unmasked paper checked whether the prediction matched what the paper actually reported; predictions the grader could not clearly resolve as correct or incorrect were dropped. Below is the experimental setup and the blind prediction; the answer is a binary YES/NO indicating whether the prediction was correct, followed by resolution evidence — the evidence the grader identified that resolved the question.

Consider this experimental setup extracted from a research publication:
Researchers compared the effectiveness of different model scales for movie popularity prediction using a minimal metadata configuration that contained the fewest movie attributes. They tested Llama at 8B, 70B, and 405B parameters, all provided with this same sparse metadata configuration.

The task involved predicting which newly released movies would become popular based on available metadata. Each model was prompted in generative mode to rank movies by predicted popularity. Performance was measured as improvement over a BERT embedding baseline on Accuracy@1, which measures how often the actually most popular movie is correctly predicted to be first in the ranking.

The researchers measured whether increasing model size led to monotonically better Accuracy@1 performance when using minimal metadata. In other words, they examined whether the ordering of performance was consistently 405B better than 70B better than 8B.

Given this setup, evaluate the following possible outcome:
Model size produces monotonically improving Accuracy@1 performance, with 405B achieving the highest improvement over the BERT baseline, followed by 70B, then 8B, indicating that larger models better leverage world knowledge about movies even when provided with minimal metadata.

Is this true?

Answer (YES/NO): NO